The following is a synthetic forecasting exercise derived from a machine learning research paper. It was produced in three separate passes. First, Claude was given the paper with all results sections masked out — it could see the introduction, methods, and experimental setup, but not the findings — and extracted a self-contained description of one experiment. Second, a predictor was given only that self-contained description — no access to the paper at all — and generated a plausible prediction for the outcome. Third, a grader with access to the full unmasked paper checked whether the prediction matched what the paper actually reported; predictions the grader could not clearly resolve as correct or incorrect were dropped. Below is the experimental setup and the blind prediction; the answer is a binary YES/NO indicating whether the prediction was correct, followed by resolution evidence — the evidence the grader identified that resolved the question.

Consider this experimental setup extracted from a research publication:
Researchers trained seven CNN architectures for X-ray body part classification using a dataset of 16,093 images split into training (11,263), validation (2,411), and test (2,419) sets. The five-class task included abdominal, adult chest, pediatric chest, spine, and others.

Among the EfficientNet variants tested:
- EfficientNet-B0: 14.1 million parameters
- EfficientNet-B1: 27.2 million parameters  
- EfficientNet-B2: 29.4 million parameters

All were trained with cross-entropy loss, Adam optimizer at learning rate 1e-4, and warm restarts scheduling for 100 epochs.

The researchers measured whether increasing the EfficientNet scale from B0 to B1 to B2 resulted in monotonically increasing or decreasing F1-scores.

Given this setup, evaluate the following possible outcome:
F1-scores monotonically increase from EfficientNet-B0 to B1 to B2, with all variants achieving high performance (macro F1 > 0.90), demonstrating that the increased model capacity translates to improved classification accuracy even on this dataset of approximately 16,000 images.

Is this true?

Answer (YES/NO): NO